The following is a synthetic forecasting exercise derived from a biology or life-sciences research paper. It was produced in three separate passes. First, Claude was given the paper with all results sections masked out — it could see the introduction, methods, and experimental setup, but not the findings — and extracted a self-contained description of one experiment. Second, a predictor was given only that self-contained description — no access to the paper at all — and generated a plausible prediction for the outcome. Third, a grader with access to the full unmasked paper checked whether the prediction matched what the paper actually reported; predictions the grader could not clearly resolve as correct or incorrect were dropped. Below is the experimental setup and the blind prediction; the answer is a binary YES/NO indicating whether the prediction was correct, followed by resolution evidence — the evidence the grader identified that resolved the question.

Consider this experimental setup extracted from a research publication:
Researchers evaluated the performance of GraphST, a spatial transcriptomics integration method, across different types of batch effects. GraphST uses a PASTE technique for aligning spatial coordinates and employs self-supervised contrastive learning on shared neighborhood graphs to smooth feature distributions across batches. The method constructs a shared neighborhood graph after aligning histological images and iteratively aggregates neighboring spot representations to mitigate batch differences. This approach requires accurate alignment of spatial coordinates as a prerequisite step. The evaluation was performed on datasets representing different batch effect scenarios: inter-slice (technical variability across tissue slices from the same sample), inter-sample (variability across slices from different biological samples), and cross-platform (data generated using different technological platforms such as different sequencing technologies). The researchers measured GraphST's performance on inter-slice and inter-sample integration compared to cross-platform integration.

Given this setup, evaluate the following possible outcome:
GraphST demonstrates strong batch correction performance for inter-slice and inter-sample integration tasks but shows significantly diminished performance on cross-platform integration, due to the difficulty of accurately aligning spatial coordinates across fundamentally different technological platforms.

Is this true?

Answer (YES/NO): YES